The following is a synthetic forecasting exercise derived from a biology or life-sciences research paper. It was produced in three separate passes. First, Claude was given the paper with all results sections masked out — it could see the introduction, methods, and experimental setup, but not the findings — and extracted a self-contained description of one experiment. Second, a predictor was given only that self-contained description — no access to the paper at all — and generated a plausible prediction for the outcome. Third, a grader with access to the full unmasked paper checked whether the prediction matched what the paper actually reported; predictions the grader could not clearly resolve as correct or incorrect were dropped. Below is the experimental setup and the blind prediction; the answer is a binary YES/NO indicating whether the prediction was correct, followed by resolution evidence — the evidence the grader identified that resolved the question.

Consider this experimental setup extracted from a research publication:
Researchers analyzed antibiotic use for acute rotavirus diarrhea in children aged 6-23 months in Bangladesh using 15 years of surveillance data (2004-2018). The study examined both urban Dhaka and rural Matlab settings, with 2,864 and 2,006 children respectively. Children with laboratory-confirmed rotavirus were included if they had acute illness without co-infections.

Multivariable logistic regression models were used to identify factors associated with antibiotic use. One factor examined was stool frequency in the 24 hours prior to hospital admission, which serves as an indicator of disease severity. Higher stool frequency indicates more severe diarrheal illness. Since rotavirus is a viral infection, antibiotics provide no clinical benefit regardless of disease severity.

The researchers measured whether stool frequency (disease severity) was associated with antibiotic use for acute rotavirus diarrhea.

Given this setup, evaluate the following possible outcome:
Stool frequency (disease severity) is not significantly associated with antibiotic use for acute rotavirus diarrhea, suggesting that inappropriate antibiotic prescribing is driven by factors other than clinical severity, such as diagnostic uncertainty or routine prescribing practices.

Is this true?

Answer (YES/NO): NO